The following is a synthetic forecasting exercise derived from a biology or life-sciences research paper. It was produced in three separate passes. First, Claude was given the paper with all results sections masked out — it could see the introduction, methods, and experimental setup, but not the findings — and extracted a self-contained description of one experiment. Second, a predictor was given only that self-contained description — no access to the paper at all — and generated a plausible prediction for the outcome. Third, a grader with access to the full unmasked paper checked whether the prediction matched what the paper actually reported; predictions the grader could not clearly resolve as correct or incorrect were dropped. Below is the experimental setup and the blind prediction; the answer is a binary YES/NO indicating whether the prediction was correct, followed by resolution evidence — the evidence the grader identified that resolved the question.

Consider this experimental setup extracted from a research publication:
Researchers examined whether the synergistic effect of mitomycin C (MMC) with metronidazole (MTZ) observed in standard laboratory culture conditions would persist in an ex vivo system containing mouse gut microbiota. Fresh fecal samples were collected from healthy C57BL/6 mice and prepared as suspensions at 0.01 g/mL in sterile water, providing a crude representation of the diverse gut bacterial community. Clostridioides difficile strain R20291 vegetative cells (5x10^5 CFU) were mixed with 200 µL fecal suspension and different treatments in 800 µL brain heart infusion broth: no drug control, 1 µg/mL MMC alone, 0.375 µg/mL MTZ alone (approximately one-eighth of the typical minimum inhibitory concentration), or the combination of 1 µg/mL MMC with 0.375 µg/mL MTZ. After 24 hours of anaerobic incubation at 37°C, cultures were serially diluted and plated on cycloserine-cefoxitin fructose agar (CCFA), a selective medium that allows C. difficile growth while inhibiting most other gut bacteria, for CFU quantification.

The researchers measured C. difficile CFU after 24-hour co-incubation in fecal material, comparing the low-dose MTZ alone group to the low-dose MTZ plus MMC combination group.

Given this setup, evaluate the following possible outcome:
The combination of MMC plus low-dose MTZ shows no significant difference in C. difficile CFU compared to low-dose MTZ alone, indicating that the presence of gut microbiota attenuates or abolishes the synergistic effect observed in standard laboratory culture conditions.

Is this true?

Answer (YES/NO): NO